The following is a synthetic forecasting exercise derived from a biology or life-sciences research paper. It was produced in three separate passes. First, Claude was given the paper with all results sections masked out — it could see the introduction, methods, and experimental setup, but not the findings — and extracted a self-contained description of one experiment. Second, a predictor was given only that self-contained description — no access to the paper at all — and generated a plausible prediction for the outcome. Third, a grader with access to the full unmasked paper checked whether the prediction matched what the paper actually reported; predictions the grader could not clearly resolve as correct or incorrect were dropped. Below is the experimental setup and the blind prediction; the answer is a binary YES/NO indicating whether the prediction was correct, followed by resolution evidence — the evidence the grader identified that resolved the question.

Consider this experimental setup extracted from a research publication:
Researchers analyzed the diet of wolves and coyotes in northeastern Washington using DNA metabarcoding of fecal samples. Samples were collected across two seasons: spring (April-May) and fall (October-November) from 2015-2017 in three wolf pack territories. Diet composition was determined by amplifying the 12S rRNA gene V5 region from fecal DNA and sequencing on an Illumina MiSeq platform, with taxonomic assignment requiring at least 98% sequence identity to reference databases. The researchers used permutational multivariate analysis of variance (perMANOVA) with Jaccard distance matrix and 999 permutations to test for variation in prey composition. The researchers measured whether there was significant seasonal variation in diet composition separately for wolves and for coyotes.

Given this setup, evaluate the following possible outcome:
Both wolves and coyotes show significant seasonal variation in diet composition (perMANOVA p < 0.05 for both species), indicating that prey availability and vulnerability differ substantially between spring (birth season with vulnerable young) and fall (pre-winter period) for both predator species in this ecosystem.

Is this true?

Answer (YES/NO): NO